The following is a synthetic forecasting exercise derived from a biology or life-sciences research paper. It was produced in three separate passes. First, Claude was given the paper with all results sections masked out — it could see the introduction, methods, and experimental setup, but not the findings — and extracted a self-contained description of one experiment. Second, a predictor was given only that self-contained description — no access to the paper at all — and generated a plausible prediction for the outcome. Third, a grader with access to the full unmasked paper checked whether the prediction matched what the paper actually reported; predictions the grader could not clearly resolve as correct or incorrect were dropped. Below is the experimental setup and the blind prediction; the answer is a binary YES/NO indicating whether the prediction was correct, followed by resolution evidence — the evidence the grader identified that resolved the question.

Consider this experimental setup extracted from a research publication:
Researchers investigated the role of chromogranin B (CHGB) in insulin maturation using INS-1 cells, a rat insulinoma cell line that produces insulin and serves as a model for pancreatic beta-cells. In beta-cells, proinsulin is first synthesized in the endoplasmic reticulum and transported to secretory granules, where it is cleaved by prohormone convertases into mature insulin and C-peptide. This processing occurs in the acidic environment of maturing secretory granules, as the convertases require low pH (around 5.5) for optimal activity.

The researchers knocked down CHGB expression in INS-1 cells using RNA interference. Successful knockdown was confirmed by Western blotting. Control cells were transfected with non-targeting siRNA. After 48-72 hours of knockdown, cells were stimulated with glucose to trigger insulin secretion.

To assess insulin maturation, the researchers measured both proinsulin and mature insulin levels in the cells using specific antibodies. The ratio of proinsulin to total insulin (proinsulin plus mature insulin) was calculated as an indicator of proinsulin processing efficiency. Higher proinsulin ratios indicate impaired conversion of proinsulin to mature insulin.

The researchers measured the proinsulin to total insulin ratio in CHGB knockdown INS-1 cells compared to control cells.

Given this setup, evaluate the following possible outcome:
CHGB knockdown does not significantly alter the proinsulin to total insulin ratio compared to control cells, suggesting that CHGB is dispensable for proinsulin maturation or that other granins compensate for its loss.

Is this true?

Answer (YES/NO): NO